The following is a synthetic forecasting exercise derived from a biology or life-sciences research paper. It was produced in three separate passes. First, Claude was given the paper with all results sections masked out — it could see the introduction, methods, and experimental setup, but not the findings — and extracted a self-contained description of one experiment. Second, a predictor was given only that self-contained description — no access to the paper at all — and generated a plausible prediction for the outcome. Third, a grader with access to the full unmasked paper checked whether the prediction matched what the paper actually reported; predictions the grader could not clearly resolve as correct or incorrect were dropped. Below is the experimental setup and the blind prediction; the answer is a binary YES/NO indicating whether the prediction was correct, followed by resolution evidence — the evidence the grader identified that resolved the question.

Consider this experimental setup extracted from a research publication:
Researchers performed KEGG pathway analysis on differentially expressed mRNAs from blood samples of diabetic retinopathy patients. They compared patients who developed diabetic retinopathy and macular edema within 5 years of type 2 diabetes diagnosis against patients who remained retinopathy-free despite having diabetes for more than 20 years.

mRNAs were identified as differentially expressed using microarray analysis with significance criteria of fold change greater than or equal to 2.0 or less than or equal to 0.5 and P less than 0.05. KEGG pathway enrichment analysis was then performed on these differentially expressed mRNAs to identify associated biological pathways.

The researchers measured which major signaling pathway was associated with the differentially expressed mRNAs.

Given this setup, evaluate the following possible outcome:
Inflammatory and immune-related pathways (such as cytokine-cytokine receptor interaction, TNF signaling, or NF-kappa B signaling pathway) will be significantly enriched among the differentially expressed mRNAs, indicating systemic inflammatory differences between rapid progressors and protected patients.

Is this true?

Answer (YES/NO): NO